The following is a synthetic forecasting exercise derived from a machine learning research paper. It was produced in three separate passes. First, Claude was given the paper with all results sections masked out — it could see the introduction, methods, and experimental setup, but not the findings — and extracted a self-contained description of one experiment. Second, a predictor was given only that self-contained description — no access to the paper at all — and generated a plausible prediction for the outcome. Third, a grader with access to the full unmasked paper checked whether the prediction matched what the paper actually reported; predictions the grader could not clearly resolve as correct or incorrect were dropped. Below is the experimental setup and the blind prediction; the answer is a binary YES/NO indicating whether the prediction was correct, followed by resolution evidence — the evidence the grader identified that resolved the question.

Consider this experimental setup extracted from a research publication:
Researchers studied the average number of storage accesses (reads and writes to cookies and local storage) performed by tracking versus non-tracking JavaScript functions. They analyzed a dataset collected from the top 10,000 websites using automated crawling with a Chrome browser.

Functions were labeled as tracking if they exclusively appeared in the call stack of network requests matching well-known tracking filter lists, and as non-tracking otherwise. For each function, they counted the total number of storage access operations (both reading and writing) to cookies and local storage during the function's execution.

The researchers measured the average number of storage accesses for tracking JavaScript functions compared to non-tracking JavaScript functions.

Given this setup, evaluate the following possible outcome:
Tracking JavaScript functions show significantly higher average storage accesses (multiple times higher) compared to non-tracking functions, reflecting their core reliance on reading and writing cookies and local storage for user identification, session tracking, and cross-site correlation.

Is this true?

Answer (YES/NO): NO